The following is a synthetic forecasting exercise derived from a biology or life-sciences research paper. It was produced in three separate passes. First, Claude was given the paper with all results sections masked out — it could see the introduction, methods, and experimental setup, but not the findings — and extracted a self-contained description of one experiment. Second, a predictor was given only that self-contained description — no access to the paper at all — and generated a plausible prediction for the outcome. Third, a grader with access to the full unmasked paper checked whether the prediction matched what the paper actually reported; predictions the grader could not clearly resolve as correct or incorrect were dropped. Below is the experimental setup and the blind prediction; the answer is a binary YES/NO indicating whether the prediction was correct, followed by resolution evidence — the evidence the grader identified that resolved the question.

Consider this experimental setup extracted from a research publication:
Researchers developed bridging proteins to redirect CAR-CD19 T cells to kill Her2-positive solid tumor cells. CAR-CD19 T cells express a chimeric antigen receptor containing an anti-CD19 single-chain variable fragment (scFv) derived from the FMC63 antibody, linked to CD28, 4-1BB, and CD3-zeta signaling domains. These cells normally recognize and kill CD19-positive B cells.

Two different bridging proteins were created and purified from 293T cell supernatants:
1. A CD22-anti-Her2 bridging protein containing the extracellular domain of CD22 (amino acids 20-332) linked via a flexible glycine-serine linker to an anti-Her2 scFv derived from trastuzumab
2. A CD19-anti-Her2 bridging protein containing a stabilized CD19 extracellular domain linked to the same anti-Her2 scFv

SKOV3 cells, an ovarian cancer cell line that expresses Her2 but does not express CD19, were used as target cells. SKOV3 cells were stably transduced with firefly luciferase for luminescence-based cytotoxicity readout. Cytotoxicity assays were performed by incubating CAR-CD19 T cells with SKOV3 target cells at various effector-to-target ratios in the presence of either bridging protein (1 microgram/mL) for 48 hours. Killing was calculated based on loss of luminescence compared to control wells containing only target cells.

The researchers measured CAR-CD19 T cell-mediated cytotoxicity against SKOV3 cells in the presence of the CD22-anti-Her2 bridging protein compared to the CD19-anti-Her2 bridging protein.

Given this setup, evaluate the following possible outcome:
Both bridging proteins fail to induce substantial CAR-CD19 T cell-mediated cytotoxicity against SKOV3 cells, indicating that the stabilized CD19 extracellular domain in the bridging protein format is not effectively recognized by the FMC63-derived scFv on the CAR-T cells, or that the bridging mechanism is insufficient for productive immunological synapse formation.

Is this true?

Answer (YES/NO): NO